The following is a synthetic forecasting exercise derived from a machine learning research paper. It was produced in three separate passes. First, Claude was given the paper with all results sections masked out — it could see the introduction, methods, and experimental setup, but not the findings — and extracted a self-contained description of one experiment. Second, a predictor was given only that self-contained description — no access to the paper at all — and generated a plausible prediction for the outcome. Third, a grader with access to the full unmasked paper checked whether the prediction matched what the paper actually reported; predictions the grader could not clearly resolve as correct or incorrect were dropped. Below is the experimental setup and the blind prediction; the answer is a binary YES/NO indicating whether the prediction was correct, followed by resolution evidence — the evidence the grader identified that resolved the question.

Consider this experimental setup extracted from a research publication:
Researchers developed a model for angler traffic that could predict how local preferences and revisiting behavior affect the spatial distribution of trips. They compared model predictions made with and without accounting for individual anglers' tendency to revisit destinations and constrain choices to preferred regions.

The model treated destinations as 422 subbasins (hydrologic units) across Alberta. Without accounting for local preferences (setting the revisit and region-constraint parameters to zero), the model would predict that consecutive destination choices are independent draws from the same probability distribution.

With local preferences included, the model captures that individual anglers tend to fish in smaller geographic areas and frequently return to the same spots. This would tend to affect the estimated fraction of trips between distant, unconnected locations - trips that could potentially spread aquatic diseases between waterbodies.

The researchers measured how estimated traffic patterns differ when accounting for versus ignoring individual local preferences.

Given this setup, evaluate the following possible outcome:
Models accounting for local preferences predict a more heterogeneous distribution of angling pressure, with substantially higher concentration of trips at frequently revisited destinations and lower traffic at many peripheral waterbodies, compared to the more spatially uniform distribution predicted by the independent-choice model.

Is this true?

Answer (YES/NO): NO